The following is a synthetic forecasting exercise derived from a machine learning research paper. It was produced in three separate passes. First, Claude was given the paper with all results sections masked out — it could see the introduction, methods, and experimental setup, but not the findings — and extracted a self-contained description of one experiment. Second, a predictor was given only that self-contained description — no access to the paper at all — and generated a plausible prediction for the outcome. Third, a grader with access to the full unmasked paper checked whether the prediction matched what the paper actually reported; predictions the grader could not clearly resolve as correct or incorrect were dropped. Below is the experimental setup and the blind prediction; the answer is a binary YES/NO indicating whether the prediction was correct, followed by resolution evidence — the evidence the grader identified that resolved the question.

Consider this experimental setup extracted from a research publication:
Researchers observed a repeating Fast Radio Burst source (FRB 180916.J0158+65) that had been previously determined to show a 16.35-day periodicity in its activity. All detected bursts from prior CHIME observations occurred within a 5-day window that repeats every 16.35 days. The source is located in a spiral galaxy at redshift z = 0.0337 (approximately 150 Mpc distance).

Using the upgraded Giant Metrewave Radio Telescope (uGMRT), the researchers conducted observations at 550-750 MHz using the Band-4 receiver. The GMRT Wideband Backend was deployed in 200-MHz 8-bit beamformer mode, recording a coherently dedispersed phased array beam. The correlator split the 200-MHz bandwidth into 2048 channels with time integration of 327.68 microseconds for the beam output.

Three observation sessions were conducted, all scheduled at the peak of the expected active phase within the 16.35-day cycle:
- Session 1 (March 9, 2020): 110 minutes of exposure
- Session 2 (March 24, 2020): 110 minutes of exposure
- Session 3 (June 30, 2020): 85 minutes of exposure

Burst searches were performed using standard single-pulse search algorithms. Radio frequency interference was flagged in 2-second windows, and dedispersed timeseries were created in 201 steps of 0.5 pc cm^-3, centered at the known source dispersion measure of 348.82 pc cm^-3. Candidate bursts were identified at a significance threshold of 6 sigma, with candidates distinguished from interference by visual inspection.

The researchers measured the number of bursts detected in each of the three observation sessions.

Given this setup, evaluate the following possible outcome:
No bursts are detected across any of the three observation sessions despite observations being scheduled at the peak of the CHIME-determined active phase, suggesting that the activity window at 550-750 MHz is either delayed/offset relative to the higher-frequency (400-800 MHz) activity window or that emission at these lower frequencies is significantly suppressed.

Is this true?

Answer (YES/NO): NO